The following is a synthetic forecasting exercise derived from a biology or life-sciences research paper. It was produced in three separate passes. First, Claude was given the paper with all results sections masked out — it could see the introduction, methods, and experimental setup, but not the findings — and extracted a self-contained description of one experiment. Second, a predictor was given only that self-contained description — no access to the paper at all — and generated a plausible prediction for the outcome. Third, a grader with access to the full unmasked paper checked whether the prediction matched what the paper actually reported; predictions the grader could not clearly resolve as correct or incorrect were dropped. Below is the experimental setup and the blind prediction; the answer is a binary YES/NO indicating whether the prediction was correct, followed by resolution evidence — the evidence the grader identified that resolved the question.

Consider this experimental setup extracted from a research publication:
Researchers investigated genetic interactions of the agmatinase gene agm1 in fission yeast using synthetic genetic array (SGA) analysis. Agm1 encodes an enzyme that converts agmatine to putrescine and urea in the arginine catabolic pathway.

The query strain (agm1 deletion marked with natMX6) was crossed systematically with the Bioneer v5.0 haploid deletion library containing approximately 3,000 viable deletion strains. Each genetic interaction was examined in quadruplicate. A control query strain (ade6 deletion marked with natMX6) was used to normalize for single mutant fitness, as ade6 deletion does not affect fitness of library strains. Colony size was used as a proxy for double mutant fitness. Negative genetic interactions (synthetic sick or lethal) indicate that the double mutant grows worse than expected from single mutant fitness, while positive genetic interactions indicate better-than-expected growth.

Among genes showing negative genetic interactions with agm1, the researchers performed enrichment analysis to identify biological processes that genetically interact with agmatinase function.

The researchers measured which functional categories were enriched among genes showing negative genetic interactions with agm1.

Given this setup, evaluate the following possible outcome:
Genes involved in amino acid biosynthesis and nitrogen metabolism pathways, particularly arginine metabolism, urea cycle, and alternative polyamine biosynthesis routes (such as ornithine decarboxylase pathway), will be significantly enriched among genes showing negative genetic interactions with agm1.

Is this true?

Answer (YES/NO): NO